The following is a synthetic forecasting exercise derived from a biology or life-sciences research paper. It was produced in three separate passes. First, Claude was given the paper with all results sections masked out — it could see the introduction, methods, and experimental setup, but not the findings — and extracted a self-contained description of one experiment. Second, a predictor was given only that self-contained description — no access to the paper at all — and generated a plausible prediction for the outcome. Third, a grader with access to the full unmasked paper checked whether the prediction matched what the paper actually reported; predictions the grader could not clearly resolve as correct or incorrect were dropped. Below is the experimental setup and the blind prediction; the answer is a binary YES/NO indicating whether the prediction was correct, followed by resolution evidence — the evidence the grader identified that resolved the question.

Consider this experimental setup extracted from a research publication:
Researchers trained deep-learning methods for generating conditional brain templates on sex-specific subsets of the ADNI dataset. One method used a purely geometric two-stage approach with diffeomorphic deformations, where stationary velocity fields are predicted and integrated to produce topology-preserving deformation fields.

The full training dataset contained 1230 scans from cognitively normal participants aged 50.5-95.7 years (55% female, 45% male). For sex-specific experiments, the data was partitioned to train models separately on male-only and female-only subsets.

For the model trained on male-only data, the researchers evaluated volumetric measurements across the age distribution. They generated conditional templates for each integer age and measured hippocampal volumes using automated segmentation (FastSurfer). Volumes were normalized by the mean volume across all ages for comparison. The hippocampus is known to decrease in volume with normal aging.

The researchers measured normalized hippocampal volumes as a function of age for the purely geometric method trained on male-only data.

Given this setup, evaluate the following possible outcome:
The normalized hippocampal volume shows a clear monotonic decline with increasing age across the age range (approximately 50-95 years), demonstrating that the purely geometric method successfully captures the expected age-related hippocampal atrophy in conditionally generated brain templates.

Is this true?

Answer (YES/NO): NO